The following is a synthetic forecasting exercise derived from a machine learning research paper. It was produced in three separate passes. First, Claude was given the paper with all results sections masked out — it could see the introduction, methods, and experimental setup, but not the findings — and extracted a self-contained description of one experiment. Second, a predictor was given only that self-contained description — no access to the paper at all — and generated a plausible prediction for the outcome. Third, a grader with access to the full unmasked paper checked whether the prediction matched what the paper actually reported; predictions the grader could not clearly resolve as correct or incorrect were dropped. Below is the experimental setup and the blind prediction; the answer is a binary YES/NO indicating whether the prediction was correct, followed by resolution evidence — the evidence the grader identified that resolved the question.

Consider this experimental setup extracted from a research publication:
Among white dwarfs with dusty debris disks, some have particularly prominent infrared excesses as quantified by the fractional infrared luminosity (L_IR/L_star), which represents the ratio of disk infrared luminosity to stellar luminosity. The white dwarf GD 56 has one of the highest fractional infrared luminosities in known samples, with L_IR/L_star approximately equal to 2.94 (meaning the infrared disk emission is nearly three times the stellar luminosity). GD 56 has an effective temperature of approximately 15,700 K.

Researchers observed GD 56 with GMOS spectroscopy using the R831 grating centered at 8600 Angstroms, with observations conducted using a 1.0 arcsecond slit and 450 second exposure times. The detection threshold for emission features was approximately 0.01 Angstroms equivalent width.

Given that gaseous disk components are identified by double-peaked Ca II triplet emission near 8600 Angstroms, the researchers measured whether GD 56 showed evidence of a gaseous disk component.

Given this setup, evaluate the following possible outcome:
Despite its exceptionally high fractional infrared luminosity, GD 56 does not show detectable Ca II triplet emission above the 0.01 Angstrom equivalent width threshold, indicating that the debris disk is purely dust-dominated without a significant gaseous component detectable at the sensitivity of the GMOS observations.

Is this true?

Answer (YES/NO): YES